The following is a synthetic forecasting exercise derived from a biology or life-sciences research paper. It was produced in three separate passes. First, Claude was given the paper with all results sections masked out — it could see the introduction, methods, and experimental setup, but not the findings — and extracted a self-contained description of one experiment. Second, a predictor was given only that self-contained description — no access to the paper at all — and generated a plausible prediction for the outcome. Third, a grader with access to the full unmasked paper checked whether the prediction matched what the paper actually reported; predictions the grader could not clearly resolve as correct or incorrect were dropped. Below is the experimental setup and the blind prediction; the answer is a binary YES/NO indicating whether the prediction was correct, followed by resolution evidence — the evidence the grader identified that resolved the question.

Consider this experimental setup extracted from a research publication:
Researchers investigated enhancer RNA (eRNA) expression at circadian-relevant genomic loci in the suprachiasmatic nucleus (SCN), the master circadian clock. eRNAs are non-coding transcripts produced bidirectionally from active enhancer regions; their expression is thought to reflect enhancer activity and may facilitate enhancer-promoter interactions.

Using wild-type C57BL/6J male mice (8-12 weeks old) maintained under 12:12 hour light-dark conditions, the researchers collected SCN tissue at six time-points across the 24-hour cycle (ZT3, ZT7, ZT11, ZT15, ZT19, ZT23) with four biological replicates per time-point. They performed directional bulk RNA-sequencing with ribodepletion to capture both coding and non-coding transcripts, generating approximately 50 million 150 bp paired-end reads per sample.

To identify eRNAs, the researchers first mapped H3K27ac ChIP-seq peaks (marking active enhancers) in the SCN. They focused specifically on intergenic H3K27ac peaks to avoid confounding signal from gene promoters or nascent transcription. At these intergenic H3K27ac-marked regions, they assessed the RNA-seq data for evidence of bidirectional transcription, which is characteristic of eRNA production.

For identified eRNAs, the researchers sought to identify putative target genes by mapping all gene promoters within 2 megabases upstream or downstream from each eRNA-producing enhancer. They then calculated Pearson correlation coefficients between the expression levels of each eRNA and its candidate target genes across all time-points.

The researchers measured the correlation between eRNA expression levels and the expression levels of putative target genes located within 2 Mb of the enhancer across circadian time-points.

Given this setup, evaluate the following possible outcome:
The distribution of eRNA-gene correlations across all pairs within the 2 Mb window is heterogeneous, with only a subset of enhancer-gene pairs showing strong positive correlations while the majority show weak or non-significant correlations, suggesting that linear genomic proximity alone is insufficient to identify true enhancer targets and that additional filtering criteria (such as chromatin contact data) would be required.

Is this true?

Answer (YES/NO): YES